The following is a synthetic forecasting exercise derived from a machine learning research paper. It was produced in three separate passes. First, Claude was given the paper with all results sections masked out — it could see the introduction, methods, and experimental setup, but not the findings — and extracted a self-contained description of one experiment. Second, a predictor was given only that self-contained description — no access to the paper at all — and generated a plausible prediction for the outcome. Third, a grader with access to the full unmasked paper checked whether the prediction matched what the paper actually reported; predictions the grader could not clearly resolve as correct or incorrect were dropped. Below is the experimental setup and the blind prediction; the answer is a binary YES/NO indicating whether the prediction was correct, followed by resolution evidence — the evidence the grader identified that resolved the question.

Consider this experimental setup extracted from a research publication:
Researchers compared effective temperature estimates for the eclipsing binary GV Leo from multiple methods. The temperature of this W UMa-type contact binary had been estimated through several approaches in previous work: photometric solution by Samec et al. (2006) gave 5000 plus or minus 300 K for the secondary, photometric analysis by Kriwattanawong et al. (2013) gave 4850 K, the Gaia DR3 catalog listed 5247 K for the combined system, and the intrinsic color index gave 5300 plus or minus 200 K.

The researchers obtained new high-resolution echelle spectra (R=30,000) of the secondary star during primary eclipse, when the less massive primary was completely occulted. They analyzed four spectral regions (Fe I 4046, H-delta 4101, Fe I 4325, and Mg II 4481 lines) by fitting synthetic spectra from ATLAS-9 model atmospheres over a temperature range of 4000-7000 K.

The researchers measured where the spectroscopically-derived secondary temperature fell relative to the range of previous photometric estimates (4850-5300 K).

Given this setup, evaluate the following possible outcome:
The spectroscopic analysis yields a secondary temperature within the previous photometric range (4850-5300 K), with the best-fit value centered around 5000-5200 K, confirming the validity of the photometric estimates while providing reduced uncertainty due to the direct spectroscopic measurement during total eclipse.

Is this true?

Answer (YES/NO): YES